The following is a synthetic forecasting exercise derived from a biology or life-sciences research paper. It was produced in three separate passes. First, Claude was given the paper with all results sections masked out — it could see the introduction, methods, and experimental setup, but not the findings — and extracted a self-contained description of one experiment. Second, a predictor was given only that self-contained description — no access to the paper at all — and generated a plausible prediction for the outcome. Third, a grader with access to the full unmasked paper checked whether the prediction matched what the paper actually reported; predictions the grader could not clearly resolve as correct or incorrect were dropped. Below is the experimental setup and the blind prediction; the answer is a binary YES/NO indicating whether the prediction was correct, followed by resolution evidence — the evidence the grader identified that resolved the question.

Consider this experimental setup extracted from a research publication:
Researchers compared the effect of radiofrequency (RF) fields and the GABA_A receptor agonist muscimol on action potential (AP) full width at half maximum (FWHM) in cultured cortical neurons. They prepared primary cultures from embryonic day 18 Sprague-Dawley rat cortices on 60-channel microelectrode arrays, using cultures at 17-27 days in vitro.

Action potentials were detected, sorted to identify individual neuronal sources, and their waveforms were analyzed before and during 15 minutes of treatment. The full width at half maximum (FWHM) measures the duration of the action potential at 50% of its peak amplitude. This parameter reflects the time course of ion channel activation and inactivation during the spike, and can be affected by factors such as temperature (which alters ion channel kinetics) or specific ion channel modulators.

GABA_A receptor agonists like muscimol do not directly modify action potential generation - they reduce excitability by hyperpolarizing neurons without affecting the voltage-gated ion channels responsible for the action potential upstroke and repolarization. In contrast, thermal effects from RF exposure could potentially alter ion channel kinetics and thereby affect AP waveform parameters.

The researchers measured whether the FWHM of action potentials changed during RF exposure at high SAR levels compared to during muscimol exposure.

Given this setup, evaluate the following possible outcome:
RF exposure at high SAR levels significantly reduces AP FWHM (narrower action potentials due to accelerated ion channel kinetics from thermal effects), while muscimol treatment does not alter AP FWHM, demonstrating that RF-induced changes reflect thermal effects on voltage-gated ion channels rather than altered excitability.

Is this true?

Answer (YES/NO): NO